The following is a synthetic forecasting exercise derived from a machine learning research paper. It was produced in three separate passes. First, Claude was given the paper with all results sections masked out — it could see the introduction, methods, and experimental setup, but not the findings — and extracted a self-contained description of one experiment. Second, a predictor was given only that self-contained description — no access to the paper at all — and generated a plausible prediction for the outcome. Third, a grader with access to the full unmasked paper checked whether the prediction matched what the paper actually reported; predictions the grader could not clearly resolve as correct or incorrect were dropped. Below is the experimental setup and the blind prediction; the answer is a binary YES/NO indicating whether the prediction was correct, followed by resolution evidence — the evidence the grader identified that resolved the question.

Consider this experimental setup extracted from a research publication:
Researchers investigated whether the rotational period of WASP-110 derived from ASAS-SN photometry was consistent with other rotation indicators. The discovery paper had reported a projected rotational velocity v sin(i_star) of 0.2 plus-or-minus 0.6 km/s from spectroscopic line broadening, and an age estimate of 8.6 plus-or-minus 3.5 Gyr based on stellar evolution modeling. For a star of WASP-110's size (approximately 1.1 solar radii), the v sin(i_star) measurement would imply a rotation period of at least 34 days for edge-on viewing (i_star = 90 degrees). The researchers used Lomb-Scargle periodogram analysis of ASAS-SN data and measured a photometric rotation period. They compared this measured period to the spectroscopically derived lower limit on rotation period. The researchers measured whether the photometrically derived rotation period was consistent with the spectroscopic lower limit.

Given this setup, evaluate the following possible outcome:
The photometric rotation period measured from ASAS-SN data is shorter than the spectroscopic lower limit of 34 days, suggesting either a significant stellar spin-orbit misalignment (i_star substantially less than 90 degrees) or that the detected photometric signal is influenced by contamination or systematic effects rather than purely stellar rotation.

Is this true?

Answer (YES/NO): YES